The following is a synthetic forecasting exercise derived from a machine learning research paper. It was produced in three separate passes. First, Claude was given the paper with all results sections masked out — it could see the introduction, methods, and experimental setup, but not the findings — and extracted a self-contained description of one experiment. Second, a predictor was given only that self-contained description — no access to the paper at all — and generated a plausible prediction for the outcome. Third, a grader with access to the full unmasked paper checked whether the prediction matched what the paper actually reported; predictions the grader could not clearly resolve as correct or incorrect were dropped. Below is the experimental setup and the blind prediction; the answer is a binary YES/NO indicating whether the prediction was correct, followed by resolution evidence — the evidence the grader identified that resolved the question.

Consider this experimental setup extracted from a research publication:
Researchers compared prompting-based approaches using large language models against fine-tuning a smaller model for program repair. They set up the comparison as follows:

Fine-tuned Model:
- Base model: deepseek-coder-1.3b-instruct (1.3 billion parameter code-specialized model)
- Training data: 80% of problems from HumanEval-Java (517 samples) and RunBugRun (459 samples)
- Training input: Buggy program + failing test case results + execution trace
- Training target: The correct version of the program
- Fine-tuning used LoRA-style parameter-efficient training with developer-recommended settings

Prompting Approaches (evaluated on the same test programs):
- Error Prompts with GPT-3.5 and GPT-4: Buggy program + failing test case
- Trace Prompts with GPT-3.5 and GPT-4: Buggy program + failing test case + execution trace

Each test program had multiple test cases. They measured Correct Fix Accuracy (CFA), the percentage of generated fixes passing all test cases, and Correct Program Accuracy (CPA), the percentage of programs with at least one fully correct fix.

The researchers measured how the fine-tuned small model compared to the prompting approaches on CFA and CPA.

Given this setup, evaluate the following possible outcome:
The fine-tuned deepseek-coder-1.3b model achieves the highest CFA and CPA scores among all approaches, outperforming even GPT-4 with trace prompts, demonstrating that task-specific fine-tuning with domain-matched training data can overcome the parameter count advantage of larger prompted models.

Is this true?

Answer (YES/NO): NO